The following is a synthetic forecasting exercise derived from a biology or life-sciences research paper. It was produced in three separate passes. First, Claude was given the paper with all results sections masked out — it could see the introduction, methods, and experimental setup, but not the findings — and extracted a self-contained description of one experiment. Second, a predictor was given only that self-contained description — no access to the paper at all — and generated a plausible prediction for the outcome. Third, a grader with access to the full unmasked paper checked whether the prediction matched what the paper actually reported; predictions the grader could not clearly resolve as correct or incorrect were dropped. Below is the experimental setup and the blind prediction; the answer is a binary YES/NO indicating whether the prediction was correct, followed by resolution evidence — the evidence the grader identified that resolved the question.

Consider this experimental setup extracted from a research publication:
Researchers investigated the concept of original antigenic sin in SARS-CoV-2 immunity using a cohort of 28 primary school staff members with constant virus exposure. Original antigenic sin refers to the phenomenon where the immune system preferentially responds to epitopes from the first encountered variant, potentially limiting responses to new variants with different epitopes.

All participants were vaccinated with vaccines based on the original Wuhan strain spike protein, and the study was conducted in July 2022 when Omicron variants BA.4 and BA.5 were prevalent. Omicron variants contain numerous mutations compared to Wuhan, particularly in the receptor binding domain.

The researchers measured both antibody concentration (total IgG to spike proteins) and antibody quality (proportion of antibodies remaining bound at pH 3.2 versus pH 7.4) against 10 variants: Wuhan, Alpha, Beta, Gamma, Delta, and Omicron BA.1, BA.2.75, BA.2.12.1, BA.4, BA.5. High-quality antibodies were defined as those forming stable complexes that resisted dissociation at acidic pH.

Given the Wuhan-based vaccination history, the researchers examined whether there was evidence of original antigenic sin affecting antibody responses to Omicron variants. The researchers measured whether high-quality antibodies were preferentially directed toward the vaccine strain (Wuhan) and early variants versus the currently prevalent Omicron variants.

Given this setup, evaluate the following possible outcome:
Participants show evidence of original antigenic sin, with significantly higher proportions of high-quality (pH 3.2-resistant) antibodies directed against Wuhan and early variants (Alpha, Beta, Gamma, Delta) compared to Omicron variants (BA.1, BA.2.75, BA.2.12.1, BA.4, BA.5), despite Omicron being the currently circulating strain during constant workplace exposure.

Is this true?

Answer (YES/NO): NO